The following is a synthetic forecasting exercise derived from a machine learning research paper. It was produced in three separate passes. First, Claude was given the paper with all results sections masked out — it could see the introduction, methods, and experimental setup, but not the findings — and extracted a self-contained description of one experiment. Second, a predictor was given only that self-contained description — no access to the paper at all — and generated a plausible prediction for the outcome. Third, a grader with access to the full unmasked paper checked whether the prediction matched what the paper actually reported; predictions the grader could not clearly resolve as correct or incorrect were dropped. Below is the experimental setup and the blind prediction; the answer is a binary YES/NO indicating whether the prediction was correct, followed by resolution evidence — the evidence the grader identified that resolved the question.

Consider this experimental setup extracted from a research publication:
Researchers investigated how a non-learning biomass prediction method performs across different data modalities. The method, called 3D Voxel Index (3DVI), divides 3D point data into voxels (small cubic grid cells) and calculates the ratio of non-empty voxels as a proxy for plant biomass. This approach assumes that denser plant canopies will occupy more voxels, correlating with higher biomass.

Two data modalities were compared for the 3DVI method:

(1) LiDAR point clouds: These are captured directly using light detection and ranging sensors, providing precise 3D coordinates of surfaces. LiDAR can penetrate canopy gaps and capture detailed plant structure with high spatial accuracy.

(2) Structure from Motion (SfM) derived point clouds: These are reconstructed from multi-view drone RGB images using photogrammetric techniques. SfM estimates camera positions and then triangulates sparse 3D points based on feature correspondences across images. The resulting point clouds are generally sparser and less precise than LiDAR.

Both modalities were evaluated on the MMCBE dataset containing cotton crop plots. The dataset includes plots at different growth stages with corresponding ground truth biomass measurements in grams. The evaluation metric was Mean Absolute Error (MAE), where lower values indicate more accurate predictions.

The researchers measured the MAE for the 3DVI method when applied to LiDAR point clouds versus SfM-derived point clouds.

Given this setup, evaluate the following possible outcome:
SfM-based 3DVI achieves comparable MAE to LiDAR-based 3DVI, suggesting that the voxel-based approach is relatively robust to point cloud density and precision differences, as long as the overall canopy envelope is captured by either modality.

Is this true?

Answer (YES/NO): NO